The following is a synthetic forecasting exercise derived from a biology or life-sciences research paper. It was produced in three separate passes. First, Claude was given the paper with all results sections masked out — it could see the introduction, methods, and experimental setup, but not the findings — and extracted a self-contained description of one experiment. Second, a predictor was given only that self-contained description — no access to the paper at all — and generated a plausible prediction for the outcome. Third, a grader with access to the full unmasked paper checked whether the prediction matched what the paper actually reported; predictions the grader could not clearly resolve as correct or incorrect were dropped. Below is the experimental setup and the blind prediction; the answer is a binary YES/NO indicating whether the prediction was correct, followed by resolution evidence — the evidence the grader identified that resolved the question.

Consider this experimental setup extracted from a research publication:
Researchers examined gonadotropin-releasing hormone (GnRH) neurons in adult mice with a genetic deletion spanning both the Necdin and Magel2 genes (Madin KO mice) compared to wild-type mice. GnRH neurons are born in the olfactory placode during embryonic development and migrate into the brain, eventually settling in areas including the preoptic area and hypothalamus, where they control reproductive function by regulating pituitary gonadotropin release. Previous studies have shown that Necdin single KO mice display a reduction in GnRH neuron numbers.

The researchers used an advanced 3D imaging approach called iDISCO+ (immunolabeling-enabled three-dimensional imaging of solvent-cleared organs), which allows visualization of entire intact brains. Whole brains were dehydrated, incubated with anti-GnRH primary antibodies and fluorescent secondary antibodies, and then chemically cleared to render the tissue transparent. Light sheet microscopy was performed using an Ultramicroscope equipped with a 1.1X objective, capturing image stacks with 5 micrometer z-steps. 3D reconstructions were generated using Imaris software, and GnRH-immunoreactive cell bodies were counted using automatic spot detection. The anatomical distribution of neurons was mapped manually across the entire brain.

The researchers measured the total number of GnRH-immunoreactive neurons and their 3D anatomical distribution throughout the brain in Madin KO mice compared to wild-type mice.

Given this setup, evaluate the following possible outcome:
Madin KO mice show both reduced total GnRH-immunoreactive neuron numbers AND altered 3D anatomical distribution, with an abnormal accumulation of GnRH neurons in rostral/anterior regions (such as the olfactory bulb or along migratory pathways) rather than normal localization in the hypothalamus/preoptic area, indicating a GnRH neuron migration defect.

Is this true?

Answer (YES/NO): NO